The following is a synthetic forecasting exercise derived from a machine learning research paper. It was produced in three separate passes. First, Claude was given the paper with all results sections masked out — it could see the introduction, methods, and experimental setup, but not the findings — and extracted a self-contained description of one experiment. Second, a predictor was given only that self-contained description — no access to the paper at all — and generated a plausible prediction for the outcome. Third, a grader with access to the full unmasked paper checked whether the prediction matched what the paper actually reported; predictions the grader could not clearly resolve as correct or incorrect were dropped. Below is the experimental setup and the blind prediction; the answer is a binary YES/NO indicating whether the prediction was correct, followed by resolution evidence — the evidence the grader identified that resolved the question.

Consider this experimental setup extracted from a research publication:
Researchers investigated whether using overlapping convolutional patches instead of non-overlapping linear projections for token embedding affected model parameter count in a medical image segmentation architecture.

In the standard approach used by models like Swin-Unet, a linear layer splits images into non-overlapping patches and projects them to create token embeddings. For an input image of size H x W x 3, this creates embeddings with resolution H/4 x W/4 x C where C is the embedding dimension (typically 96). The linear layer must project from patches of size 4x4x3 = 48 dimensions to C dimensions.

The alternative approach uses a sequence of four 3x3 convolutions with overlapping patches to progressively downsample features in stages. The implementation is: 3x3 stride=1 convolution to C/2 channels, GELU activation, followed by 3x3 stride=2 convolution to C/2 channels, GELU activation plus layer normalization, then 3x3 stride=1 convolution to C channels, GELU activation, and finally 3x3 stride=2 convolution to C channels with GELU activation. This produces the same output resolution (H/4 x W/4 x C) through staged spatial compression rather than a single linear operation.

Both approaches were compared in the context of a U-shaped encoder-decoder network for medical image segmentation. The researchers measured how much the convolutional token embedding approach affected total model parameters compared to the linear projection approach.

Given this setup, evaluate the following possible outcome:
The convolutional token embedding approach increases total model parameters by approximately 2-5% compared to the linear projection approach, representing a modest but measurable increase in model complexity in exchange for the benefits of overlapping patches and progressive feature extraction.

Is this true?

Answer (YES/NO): NO